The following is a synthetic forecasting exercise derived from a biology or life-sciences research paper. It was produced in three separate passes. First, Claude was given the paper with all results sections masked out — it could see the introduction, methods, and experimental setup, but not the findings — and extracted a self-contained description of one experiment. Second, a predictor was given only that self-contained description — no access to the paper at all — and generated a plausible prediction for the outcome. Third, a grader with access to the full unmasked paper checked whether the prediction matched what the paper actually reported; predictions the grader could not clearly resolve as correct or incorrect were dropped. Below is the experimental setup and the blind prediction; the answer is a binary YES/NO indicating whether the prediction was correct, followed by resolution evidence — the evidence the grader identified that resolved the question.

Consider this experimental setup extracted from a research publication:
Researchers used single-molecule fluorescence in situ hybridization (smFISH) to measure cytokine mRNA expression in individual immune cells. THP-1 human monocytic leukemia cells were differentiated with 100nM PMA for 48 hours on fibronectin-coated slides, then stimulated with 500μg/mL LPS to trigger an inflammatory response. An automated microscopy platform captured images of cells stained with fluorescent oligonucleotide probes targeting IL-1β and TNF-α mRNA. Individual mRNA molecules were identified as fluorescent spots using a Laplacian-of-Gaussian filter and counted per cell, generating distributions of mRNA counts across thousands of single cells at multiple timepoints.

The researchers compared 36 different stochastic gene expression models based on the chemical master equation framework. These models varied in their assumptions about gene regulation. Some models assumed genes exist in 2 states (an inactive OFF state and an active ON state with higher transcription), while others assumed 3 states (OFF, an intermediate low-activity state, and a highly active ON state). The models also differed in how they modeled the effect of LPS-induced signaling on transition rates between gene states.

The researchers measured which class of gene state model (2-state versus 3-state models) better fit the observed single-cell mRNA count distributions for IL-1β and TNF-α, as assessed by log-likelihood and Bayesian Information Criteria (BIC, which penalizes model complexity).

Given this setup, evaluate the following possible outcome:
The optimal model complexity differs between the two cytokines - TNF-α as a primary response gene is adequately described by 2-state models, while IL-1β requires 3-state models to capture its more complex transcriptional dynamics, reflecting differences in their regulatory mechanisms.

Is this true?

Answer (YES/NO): NO